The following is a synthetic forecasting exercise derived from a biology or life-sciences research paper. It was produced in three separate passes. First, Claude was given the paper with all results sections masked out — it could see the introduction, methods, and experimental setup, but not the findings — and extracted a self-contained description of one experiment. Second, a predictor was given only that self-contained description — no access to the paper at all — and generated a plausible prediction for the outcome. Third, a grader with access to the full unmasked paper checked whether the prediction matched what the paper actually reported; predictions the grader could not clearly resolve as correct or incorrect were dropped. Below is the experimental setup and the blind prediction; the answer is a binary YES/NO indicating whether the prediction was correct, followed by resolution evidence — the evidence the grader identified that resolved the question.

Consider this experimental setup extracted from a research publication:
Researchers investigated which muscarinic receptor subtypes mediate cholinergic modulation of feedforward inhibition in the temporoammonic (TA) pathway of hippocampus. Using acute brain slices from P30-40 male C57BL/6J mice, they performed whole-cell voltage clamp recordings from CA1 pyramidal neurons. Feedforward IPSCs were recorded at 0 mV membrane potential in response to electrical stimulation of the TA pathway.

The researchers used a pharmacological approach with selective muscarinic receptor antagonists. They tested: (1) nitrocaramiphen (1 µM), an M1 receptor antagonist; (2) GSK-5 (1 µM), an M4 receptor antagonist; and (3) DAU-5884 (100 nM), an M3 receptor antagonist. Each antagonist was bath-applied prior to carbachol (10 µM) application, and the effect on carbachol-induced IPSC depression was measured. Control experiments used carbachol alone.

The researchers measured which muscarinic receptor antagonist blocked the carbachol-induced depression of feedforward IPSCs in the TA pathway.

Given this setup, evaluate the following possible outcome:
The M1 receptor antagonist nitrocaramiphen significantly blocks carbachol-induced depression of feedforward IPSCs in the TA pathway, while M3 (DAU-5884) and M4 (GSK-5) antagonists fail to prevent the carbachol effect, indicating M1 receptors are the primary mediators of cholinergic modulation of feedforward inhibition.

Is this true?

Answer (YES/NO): NO